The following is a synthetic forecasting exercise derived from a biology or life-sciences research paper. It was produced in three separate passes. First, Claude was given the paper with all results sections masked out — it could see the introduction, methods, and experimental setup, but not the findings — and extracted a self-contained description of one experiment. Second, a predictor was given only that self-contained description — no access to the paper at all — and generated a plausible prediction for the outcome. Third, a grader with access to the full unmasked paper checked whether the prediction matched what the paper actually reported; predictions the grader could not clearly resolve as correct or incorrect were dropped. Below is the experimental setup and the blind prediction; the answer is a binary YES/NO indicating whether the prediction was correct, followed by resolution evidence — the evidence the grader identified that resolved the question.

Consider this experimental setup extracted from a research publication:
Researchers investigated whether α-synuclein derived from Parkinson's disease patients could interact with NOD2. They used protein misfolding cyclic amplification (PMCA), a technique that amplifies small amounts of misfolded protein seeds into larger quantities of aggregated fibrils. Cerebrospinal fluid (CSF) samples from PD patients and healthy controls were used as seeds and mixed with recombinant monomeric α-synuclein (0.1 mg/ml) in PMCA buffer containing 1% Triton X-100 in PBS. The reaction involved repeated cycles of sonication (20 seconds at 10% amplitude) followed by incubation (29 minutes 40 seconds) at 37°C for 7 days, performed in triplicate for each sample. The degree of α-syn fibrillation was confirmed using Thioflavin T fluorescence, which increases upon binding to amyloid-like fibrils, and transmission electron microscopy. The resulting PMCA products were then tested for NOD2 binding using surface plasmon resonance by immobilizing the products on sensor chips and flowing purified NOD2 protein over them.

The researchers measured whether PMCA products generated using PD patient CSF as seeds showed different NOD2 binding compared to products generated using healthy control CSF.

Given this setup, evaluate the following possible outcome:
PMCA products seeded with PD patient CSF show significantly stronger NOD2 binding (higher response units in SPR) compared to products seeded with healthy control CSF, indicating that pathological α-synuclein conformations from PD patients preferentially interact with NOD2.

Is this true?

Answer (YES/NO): YES